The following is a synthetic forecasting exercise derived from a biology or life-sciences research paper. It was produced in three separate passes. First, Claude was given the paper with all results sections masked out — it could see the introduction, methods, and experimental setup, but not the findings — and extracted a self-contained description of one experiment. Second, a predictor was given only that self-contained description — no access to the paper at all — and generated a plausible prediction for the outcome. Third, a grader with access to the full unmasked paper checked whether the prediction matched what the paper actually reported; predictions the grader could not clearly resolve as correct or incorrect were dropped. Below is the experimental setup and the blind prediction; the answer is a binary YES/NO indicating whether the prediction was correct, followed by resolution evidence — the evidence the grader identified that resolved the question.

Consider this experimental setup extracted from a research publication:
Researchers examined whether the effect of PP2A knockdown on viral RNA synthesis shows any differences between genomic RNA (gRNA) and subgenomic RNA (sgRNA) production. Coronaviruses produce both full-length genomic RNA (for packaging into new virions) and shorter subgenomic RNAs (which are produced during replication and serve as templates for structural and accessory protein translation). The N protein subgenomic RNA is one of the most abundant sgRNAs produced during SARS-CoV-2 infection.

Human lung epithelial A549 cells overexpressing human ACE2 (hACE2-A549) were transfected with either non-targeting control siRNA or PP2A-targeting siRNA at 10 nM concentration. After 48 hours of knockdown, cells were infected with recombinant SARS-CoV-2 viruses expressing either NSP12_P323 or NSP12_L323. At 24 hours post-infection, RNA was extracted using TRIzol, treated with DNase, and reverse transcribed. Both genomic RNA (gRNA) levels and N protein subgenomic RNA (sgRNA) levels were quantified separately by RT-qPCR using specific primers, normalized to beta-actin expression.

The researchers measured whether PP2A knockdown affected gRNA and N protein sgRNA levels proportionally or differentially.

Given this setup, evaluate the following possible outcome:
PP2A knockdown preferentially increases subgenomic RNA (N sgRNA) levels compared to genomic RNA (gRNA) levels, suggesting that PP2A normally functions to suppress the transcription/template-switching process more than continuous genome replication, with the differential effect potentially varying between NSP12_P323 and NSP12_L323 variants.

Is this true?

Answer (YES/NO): NO